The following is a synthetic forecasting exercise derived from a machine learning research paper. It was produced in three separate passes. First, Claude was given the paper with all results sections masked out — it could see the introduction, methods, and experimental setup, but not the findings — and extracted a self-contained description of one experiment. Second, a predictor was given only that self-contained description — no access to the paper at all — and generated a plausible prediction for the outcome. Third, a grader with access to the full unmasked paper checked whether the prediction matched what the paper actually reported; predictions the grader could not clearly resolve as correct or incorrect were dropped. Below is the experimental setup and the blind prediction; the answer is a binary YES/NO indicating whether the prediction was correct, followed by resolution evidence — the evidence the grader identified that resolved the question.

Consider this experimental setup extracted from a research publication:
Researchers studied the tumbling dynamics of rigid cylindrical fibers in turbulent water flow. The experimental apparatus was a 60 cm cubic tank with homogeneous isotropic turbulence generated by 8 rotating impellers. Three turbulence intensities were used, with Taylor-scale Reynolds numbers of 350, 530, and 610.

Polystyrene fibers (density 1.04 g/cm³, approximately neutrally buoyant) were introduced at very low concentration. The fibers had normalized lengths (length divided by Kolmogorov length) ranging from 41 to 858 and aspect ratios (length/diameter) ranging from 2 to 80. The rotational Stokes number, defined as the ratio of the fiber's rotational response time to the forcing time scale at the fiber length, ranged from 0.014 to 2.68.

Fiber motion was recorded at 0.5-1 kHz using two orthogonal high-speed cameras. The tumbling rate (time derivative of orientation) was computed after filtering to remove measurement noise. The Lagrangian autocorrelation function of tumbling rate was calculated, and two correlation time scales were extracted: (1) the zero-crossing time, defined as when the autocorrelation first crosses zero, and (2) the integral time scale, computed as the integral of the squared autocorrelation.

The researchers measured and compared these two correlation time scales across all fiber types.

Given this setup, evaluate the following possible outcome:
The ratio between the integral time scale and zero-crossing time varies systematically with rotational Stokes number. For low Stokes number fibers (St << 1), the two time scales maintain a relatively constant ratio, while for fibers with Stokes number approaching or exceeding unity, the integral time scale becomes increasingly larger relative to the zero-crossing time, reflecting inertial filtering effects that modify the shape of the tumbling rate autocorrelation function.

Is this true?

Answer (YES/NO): NO